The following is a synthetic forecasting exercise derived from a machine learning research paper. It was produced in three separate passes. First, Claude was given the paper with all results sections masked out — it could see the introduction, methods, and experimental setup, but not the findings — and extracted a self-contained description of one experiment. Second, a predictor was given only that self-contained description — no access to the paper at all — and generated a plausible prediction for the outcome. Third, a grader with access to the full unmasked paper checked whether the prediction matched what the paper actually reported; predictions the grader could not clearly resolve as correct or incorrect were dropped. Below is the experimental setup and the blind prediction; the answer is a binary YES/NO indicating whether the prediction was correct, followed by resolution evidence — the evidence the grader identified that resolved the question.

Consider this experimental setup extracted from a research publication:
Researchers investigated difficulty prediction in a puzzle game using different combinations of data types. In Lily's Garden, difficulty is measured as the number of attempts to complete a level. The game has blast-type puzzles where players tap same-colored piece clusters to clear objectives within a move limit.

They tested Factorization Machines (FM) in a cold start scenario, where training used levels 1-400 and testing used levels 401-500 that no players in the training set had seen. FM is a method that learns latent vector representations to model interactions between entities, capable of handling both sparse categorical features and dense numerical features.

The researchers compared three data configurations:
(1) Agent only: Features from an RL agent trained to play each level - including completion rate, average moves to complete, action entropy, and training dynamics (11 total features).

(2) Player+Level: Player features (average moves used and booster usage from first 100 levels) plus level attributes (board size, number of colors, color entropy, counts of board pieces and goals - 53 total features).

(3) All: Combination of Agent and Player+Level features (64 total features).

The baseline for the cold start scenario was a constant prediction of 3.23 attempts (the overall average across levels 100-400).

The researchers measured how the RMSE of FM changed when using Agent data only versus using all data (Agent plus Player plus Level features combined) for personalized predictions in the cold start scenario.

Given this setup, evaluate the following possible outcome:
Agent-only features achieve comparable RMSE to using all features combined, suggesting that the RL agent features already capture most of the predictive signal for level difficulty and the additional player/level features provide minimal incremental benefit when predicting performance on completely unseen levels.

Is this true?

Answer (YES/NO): NO